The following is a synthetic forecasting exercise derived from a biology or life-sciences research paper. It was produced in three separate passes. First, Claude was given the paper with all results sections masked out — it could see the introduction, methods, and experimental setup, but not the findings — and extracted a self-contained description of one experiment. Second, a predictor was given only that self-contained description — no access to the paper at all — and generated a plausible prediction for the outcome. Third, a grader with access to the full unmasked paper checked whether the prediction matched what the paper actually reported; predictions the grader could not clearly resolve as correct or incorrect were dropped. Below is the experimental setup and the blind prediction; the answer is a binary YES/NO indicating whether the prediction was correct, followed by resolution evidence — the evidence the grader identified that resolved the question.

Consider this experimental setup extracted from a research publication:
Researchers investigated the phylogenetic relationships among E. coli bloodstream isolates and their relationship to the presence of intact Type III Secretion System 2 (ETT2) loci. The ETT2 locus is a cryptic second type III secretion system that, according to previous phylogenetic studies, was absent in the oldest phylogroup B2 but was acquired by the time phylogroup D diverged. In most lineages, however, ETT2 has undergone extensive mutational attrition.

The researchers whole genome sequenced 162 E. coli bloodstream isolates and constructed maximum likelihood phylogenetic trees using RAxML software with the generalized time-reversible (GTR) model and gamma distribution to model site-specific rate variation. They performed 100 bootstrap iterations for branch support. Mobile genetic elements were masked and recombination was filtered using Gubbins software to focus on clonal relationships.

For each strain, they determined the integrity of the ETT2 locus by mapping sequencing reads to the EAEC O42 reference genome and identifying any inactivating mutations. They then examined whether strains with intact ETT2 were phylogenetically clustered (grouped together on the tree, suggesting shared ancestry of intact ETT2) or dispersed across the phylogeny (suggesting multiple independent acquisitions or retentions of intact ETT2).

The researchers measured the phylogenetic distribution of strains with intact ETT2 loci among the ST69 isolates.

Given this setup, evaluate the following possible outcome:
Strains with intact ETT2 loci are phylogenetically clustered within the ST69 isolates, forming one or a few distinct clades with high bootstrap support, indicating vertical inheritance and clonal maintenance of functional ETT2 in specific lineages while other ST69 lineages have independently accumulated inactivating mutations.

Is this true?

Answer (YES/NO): NO